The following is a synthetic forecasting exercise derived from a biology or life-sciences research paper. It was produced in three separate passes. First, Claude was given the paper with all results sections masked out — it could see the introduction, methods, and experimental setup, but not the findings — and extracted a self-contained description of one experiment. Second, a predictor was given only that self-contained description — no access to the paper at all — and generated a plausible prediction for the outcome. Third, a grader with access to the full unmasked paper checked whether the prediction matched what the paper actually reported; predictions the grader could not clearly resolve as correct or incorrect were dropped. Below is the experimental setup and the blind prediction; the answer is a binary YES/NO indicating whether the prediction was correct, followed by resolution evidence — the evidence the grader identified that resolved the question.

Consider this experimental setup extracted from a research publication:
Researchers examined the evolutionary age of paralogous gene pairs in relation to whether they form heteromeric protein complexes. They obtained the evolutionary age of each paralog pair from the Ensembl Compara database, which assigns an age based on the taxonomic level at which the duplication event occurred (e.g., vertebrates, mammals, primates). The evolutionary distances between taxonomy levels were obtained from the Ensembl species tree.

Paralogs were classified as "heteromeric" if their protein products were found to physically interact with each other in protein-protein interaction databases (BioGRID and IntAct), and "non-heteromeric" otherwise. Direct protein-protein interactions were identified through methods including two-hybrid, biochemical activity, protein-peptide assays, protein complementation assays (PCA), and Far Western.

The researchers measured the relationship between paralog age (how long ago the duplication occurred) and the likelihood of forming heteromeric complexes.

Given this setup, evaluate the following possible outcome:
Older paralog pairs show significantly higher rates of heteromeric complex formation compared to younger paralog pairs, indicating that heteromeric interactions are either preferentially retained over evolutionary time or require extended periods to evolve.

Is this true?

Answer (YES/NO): YES